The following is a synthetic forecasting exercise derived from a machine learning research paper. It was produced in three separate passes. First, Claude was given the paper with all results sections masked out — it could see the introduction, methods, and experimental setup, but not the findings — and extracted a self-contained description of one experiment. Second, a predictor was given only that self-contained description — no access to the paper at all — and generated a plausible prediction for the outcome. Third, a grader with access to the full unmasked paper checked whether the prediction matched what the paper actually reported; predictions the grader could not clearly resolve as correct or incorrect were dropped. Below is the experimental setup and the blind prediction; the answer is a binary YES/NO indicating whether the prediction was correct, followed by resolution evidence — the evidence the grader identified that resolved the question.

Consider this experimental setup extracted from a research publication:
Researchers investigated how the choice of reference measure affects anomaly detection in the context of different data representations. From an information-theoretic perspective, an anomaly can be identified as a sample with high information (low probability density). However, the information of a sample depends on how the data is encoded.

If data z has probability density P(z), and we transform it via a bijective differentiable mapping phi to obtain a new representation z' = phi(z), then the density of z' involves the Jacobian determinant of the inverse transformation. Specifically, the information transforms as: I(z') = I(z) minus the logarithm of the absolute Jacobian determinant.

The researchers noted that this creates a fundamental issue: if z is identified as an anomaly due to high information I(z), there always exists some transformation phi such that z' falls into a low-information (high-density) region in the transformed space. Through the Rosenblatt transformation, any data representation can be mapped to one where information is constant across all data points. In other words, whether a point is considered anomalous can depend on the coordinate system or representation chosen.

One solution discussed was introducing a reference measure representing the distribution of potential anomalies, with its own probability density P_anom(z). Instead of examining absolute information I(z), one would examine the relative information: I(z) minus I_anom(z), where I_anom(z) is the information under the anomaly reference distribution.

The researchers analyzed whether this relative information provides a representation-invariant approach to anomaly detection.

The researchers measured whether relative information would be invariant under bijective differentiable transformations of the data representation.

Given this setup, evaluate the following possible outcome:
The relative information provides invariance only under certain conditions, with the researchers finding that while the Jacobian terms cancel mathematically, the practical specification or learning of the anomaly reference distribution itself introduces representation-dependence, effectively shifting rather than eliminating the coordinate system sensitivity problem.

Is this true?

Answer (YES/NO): NO